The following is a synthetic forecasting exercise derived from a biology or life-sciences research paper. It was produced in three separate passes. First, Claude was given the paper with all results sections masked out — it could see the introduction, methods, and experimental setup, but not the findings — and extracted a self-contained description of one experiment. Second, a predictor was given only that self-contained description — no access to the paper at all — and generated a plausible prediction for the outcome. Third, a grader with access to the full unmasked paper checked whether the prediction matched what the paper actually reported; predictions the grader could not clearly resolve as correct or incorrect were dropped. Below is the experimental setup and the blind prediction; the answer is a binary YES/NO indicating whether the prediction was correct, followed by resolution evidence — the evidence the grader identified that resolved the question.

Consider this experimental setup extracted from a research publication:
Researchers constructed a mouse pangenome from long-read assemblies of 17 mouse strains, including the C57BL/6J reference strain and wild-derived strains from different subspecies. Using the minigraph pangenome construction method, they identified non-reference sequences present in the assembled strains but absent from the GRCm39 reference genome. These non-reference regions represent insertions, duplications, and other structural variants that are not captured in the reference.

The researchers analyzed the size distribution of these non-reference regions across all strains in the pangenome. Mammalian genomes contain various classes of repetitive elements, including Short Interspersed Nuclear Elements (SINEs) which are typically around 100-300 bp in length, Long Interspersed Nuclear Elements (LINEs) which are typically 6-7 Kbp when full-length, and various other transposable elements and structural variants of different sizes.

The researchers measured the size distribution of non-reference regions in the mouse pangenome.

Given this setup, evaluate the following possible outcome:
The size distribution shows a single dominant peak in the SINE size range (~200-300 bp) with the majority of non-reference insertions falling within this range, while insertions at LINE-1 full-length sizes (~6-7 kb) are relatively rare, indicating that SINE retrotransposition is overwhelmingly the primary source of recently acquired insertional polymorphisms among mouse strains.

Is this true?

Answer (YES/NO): NO